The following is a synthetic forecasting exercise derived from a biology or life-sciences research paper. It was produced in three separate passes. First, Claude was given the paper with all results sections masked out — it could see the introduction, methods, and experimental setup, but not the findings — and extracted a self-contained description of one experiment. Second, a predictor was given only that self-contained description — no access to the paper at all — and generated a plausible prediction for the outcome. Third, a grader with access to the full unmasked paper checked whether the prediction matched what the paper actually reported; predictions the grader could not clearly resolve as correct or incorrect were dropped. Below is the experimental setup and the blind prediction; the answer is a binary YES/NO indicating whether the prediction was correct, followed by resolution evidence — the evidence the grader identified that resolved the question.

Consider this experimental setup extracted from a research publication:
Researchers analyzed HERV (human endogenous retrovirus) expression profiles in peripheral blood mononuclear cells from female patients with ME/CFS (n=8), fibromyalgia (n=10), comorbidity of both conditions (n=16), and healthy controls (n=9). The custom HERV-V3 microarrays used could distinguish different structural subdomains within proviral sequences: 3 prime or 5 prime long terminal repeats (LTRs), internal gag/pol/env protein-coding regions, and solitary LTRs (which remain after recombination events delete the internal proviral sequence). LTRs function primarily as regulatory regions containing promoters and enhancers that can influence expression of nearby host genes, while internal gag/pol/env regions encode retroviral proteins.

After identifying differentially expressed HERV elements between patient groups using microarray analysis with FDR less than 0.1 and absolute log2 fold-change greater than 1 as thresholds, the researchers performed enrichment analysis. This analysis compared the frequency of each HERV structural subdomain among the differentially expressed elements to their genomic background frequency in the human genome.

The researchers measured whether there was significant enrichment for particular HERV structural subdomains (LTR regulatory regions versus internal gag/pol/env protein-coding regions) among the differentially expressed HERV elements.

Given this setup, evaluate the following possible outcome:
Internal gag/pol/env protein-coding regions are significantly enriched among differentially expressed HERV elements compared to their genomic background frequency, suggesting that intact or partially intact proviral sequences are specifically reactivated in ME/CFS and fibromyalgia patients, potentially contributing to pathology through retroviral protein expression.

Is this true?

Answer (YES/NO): NO